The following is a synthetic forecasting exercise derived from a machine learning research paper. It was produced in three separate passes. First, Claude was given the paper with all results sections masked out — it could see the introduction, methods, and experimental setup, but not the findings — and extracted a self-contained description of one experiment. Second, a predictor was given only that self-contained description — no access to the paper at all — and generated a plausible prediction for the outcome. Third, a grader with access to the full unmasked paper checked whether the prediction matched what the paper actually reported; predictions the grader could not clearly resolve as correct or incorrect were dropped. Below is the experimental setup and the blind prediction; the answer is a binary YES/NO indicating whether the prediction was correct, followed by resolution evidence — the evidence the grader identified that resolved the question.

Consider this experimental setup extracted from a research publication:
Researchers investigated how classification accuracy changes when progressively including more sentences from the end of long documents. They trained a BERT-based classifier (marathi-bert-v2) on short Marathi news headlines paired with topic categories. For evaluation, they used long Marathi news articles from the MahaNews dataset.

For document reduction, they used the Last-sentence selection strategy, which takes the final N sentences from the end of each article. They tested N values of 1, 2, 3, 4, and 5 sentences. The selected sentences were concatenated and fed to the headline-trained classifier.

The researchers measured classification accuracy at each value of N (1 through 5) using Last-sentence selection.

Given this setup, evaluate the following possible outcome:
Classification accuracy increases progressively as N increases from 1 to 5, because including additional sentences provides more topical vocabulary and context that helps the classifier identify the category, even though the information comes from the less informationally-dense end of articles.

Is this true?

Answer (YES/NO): NO